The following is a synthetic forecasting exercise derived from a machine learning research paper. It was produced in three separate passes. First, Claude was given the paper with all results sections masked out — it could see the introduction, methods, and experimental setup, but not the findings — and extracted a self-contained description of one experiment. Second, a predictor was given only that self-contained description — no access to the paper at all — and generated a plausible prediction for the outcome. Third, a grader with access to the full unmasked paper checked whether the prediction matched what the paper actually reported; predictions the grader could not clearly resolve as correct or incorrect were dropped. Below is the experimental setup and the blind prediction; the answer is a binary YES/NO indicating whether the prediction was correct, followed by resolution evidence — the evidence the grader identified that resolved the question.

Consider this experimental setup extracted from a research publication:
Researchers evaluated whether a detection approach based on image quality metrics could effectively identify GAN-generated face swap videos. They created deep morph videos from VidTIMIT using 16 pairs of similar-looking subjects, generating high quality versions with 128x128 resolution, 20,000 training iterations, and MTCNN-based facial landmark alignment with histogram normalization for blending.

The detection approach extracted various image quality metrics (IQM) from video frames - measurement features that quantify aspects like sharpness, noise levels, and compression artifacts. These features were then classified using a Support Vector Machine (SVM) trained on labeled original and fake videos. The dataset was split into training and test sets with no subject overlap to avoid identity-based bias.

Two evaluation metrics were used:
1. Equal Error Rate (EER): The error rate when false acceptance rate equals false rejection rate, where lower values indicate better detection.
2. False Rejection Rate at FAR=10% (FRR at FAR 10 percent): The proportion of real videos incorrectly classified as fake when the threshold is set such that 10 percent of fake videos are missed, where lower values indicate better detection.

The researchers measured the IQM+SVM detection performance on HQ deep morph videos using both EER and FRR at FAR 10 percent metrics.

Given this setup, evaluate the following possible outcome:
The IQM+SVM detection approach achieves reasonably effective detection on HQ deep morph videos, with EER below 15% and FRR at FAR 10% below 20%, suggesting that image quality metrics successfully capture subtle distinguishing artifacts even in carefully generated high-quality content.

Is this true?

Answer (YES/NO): YES